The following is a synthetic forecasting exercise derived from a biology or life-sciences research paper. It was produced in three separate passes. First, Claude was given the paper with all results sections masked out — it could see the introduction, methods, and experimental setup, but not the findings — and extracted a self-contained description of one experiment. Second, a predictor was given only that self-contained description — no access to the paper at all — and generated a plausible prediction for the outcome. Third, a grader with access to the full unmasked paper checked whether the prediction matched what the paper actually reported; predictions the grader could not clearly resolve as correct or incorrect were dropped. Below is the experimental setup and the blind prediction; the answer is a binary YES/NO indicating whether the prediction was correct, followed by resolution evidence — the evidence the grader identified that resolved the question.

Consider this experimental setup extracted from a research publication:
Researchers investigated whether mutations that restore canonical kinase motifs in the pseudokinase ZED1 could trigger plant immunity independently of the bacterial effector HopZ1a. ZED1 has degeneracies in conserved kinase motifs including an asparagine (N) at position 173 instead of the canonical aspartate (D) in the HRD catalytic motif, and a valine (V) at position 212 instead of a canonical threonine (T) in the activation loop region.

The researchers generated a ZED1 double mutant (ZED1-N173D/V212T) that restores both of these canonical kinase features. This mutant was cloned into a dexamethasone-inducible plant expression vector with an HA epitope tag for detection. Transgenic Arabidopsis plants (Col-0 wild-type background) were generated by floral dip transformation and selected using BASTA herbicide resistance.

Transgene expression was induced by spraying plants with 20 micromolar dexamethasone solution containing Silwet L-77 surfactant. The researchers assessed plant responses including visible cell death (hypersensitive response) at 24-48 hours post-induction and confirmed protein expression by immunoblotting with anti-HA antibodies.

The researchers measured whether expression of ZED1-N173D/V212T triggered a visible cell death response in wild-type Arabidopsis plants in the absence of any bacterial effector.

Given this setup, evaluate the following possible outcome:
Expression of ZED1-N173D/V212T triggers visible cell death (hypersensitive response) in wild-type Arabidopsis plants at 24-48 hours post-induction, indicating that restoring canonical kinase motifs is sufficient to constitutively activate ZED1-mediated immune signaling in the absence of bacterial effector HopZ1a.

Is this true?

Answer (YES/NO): YES